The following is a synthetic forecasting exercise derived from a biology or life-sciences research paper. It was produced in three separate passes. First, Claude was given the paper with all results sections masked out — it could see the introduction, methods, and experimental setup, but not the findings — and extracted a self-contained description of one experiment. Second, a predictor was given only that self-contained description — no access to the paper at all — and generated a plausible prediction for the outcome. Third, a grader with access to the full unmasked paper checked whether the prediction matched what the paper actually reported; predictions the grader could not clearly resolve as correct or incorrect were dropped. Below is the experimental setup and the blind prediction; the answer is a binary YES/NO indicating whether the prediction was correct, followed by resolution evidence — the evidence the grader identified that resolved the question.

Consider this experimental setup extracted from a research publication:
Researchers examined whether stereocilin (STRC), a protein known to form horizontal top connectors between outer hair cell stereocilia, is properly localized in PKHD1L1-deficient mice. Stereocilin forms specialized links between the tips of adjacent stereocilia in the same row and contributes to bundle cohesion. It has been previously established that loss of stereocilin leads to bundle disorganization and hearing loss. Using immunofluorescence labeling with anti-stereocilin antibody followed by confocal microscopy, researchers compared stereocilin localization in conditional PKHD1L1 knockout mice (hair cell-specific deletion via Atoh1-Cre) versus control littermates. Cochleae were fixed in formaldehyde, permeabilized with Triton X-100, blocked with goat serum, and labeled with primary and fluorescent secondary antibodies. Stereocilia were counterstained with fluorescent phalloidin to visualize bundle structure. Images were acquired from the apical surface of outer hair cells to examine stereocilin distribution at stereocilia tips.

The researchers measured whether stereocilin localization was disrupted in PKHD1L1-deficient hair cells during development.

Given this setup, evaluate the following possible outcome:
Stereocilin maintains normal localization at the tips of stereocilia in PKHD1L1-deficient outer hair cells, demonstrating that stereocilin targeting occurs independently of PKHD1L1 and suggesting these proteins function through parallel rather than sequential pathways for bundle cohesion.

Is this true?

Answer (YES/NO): YES